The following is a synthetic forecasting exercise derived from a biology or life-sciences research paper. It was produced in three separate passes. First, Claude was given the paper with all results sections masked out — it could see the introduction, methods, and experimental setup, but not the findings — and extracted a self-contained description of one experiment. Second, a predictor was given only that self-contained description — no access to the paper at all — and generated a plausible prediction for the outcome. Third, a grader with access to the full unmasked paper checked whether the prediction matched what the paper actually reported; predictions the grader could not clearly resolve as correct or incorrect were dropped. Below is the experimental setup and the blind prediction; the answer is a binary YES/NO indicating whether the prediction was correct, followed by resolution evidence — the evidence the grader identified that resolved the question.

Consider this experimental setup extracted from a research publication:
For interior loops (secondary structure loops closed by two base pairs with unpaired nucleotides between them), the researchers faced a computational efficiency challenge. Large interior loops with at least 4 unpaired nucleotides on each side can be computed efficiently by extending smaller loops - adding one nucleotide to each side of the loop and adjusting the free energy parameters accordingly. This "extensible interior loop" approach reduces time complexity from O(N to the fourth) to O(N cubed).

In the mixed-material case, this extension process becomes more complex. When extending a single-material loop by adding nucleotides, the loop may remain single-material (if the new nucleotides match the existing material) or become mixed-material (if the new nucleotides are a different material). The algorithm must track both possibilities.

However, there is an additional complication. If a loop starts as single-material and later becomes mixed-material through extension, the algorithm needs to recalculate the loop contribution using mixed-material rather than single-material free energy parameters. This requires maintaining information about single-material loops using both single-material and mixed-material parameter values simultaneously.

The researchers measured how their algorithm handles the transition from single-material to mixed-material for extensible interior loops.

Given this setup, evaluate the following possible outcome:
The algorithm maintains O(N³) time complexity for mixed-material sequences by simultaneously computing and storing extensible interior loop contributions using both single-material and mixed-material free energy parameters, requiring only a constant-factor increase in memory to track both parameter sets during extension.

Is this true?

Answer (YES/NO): YES